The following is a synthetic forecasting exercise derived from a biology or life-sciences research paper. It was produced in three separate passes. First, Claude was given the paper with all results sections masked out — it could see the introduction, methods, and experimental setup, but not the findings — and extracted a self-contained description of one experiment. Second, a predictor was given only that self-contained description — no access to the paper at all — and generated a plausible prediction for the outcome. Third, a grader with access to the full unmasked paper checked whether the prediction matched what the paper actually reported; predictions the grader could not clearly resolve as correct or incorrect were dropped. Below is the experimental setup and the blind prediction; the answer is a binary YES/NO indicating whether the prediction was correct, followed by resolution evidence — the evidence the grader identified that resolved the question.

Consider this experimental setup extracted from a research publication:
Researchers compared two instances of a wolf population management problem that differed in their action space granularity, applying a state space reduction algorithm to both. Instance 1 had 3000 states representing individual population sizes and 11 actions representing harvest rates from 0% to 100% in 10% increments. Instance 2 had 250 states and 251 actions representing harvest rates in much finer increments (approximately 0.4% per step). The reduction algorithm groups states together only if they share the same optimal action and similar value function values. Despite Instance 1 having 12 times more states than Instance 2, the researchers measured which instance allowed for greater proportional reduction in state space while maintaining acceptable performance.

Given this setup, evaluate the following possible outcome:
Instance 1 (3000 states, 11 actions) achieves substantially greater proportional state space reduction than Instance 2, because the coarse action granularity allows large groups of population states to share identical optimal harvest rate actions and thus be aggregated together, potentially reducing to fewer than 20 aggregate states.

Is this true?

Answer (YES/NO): YES